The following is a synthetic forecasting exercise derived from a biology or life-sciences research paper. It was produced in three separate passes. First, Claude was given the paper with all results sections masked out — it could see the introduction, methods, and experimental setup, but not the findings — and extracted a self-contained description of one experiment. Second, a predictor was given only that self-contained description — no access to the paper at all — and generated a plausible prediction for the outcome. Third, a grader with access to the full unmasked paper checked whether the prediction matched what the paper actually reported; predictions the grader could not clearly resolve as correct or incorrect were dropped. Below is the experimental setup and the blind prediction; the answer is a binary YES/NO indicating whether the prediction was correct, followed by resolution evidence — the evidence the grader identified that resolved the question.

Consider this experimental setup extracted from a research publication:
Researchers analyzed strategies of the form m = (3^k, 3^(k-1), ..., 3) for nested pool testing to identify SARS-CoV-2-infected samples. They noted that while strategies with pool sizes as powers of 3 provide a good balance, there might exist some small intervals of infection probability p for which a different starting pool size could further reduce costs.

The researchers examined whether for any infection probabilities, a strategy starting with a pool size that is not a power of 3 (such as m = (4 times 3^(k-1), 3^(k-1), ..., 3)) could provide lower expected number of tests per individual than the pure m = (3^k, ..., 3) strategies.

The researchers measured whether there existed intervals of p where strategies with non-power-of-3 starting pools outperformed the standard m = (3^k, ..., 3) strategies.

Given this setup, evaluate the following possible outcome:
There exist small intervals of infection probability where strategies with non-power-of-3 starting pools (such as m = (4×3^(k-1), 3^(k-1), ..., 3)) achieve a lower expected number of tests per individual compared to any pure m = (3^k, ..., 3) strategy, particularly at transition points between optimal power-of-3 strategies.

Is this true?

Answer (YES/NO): YES